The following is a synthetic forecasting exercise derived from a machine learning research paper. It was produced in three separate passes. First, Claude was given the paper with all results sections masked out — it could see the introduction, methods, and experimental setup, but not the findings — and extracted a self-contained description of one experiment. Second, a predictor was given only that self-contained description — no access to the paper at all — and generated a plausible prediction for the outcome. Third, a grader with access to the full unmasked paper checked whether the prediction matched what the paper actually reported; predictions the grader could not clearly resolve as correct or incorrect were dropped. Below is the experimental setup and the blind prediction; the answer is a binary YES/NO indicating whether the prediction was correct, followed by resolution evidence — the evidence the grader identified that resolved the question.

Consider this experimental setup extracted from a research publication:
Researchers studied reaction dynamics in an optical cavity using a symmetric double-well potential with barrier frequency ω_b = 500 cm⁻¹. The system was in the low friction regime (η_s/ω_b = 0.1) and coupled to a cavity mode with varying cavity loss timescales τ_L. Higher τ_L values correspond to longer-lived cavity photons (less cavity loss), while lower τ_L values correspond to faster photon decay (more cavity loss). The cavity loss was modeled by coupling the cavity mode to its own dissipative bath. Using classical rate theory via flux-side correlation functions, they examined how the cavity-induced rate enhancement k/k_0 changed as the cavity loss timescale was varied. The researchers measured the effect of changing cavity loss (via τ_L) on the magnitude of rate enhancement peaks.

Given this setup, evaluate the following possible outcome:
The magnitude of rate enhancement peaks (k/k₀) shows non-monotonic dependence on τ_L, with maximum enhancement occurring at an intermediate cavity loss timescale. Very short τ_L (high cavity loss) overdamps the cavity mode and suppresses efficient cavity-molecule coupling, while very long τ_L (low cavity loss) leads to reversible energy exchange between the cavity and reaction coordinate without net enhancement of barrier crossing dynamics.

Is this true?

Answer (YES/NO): NO